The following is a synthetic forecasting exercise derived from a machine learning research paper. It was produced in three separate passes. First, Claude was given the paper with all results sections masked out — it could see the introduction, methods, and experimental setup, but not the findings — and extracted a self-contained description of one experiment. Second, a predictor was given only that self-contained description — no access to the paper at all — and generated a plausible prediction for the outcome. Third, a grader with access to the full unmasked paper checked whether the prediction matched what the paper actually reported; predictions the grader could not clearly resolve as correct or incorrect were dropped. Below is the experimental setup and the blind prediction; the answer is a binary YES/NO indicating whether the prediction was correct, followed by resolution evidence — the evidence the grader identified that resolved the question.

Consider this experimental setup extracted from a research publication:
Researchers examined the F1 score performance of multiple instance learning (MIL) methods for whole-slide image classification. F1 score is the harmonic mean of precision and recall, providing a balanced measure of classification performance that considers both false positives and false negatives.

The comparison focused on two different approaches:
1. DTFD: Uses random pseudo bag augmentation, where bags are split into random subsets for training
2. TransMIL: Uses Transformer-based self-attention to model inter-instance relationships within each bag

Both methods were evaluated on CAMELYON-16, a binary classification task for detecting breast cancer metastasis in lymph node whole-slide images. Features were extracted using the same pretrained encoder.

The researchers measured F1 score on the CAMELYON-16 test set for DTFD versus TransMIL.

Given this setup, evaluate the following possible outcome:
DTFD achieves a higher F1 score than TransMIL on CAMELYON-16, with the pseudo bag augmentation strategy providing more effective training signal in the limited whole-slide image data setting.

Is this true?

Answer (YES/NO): YES